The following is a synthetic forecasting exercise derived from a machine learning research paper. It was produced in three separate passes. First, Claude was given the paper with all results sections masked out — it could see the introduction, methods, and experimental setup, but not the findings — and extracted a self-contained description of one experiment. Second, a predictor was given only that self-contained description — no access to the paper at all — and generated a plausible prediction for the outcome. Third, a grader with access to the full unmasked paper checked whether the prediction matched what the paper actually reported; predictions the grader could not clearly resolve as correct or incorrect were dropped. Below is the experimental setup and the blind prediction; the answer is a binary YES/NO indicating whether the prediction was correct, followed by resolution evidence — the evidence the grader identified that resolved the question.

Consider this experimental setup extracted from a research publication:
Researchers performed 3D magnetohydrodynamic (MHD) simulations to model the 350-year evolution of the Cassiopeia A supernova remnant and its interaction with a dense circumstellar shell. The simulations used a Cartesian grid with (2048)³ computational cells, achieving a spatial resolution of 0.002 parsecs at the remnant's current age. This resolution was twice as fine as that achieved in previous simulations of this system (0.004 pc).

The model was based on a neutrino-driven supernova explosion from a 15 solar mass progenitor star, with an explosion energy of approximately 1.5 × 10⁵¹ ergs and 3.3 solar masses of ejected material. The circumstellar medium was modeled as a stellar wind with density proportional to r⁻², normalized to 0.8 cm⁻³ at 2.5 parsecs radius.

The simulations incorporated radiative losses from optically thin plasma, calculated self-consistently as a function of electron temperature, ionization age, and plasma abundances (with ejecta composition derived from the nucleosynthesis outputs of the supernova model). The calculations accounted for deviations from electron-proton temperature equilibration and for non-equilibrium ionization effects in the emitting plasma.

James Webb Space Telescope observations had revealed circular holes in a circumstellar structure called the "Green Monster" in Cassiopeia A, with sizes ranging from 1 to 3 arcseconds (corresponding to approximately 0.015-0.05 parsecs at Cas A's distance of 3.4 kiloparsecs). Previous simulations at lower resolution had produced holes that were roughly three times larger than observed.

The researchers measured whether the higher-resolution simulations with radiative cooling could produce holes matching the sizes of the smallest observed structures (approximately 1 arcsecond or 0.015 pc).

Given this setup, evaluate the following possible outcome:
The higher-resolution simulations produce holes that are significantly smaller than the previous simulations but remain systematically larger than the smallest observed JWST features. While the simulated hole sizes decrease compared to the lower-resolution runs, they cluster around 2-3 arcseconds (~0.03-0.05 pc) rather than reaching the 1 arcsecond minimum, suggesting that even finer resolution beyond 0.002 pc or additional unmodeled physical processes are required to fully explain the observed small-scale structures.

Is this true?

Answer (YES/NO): NO